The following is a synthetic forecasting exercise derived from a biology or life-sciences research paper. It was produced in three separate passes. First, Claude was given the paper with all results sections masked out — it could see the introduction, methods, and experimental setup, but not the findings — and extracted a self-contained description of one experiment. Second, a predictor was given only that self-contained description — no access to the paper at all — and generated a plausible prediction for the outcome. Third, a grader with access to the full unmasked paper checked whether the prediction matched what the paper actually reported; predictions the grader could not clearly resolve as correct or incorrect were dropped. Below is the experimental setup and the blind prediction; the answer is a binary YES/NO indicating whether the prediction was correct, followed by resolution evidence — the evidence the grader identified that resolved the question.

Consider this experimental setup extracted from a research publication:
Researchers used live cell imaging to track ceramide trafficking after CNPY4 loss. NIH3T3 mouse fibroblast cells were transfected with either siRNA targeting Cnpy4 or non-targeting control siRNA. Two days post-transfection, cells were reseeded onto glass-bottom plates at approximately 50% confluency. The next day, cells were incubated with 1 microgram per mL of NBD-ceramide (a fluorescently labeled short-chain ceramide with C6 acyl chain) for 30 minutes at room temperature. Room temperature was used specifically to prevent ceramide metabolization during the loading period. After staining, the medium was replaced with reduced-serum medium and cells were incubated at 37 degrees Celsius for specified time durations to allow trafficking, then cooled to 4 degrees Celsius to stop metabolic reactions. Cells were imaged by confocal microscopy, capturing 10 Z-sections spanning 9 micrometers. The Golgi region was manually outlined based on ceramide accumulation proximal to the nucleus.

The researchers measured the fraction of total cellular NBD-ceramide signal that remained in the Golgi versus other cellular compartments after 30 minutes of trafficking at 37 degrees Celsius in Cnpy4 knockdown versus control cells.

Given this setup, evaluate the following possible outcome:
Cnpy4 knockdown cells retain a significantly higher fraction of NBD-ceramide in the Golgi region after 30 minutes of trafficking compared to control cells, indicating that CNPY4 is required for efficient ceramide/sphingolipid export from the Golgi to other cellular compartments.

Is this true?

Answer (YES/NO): NO